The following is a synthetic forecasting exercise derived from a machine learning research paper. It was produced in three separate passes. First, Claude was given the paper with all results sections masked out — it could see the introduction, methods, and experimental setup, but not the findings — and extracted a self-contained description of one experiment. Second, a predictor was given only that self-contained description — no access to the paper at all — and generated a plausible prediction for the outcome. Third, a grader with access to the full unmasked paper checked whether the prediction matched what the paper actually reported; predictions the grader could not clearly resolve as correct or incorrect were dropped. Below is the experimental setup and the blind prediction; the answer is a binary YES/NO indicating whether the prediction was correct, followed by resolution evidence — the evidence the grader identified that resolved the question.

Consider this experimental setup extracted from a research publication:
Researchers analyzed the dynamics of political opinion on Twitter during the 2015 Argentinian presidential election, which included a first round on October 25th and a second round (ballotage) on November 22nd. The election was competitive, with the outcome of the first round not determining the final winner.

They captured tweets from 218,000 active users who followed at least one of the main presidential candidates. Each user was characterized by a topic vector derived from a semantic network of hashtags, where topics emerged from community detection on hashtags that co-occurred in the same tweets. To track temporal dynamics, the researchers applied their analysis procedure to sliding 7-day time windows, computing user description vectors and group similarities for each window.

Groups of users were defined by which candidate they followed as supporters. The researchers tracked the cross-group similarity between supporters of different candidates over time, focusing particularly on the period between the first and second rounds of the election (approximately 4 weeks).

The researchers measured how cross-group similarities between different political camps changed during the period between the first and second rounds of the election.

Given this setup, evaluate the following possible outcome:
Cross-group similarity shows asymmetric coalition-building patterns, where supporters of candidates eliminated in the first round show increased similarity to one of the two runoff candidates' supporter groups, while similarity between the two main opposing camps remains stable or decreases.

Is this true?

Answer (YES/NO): YES